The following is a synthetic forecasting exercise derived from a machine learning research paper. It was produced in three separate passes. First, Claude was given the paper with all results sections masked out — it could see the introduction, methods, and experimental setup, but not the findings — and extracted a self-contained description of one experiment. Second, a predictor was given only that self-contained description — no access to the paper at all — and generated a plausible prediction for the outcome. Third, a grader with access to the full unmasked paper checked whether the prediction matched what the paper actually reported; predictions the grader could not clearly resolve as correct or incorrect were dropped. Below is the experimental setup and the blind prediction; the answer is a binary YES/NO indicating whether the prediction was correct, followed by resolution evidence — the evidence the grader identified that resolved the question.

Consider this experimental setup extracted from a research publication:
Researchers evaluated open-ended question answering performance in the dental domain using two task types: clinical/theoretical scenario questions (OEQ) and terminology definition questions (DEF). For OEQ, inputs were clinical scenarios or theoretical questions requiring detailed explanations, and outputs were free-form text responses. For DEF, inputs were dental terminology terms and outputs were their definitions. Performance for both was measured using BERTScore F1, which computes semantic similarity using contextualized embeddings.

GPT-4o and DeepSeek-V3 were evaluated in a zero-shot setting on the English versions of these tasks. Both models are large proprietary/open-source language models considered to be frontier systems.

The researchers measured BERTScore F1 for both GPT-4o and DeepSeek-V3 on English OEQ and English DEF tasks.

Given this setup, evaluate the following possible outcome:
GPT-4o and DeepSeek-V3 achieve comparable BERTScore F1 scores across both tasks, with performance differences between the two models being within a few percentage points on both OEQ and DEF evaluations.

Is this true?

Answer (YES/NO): NO